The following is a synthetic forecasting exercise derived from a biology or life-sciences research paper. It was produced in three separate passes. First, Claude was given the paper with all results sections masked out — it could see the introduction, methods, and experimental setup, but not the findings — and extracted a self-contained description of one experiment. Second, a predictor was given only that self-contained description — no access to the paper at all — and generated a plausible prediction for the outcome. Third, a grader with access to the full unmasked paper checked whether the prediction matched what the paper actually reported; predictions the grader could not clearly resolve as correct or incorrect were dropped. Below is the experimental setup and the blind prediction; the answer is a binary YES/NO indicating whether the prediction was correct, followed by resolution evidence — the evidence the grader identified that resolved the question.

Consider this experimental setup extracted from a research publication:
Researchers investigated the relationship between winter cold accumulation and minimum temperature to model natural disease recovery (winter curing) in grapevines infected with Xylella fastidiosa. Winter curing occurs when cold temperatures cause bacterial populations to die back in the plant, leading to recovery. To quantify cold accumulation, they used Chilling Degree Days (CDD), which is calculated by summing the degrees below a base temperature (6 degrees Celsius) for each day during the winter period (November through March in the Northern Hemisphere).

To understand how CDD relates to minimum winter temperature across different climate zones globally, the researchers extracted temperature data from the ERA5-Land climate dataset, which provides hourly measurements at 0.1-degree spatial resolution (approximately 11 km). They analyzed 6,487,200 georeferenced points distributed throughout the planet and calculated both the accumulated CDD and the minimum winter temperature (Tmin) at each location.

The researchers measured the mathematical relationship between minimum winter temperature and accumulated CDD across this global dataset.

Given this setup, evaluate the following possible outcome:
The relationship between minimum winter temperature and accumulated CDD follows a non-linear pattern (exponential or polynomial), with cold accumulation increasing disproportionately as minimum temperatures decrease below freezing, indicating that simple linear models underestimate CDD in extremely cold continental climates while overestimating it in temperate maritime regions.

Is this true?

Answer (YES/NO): NO